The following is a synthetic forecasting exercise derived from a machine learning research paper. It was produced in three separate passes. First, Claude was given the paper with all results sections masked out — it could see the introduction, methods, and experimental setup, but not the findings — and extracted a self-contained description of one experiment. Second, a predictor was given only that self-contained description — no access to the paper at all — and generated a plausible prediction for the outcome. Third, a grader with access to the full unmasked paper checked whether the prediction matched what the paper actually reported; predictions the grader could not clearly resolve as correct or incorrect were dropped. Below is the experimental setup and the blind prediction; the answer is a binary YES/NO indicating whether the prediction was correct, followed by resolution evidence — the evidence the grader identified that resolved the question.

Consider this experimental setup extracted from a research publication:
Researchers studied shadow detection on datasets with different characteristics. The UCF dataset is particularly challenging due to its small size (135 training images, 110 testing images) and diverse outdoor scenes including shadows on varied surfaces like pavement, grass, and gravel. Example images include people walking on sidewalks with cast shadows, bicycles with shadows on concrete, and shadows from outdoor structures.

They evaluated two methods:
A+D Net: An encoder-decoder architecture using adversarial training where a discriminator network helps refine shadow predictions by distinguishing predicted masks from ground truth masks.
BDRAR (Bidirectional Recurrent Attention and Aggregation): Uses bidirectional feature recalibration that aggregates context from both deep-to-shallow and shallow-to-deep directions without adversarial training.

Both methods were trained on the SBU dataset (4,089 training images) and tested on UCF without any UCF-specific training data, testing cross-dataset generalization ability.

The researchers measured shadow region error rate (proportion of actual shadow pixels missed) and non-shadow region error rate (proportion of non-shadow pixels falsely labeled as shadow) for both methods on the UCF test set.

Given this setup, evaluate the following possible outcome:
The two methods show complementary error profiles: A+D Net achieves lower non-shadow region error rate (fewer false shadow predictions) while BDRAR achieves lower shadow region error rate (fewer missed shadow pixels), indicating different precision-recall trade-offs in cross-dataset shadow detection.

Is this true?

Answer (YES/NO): NO